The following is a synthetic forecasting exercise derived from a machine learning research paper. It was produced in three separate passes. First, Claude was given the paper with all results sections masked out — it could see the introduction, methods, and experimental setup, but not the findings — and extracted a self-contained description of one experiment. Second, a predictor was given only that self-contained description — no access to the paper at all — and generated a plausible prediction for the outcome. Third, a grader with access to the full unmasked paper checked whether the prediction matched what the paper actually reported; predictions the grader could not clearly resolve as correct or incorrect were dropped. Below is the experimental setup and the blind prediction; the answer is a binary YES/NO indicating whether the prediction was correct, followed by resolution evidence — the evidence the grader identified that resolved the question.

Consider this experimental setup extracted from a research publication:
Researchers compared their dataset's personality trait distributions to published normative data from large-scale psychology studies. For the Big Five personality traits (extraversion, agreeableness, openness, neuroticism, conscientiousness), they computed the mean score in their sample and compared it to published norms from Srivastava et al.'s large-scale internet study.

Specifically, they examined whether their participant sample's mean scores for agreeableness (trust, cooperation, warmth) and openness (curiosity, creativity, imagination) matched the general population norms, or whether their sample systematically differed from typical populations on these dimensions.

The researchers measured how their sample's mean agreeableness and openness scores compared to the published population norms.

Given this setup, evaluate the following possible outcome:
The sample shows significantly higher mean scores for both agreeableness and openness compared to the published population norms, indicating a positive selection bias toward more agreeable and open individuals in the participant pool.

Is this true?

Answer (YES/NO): YES